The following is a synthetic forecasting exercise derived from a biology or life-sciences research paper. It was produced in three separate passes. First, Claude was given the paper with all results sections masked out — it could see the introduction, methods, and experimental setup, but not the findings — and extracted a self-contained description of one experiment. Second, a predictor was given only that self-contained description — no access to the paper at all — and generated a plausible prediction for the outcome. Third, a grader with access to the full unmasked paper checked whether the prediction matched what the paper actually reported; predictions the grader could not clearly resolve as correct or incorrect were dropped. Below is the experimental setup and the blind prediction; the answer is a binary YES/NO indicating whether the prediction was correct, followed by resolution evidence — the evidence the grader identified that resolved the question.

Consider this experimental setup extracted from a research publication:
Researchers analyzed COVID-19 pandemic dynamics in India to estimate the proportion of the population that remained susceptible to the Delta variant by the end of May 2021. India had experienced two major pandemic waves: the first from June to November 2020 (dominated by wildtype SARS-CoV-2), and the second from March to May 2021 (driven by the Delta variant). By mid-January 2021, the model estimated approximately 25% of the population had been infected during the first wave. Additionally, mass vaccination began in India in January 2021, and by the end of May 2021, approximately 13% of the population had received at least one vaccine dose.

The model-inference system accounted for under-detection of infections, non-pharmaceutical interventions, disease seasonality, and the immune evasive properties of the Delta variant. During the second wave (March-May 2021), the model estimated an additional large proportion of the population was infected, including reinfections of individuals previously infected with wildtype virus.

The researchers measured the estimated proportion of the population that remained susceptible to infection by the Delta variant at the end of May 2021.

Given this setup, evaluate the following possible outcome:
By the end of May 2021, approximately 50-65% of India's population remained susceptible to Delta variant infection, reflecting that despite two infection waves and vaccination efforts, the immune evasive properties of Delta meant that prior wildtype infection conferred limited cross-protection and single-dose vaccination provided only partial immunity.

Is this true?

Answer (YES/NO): YES